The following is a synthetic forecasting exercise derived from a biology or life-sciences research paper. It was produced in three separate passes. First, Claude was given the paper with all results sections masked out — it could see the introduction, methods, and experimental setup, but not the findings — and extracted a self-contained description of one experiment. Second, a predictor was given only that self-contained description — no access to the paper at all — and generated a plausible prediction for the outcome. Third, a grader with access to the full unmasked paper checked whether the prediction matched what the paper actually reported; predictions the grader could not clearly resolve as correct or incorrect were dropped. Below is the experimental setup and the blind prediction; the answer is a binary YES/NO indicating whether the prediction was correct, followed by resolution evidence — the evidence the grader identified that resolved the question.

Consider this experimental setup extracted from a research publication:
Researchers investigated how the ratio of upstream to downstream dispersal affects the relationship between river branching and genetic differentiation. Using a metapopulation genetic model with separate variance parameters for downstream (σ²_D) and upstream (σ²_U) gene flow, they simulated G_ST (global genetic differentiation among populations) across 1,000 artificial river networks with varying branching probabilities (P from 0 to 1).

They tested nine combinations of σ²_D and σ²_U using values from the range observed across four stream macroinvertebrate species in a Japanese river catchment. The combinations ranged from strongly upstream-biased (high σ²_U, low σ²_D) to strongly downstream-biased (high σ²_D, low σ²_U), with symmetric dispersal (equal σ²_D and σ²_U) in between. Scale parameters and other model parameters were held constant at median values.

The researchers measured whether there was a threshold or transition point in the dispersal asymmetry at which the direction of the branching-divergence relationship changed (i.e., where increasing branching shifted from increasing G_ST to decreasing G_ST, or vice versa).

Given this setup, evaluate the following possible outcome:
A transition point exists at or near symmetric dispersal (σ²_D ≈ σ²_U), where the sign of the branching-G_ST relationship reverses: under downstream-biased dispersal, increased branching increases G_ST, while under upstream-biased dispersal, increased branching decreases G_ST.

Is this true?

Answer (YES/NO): YES